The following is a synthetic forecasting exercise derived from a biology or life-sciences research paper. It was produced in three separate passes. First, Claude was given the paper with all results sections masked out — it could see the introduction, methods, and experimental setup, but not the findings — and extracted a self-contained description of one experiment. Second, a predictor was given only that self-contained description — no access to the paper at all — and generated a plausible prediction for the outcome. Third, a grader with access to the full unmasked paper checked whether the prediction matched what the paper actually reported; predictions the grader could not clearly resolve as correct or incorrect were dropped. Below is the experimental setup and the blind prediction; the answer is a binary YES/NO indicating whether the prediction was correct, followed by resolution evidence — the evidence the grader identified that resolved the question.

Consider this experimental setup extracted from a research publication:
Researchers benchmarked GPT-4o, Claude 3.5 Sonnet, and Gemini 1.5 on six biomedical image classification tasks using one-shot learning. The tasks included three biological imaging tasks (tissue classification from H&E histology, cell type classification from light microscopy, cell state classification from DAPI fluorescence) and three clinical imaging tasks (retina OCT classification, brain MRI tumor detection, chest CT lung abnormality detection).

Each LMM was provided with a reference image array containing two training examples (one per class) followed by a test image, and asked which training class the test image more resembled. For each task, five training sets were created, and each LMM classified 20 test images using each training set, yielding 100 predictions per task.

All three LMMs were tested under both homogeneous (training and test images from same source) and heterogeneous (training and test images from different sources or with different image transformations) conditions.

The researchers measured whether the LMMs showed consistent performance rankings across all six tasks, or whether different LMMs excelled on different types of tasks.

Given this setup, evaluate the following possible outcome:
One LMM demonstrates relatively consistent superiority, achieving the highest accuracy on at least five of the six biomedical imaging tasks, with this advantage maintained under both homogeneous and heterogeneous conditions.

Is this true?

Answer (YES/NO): YES